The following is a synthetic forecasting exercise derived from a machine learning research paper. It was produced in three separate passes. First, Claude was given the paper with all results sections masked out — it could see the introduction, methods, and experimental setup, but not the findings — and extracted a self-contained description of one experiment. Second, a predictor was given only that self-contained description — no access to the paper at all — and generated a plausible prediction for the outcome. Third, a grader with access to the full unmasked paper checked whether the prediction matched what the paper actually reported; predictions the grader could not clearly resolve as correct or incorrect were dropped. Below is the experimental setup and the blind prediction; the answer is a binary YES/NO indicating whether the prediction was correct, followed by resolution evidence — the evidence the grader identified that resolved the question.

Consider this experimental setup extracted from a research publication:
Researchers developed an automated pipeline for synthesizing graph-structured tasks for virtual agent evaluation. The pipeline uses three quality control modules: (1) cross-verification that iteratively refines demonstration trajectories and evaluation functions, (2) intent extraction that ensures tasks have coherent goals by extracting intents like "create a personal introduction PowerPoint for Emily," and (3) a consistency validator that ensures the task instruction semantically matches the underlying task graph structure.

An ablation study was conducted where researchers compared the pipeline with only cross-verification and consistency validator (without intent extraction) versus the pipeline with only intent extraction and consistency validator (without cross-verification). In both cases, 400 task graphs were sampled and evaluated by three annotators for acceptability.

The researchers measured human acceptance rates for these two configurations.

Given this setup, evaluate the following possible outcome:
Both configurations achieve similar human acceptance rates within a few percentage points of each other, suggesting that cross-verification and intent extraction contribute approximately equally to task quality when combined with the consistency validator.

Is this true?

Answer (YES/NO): NO